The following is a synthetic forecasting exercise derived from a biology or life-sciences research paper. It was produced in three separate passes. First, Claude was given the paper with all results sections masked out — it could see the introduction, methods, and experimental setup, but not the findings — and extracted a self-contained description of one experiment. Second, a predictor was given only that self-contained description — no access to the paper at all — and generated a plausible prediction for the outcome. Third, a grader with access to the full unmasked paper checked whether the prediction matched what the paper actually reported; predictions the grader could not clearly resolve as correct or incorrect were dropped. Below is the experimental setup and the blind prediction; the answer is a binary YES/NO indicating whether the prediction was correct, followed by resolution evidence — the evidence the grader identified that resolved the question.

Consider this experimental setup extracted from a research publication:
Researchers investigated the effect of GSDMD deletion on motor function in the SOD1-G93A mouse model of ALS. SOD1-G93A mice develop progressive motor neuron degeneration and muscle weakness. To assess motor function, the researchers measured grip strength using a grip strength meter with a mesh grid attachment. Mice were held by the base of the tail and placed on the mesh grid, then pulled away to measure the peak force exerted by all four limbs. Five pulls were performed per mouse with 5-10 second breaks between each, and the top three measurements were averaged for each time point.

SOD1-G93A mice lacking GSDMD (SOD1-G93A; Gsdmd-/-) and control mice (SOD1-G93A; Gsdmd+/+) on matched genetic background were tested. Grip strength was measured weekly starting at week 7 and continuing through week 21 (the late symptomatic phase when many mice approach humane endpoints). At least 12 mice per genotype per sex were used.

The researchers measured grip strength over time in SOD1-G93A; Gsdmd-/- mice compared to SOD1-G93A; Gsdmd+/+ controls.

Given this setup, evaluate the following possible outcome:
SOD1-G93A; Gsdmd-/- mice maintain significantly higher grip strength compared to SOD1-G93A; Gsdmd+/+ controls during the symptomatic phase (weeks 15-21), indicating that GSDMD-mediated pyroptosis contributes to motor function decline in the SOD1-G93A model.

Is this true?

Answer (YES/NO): NO